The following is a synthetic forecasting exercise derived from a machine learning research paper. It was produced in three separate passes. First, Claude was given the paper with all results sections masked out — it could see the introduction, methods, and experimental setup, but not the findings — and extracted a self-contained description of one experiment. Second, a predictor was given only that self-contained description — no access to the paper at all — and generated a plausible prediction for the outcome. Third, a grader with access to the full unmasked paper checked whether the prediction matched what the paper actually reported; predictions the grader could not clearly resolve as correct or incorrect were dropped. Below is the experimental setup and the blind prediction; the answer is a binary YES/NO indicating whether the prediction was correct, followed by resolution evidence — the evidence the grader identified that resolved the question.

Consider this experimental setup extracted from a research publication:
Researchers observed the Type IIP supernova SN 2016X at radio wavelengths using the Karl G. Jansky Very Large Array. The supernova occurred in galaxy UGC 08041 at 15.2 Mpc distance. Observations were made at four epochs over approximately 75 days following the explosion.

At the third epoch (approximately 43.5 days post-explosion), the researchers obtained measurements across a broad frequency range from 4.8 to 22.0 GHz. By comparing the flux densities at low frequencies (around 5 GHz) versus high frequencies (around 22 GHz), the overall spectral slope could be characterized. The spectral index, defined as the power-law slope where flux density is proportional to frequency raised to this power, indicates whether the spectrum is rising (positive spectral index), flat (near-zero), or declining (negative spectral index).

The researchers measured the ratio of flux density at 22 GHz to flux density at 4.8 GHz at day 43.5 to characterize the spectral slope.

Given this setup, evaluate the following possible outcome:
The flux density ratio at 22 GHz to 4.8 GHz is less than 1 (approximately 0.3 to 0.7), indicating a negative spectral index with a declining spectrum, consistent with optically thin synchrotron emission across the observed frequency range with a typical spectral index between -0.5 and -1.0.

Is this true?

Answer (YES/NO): NO